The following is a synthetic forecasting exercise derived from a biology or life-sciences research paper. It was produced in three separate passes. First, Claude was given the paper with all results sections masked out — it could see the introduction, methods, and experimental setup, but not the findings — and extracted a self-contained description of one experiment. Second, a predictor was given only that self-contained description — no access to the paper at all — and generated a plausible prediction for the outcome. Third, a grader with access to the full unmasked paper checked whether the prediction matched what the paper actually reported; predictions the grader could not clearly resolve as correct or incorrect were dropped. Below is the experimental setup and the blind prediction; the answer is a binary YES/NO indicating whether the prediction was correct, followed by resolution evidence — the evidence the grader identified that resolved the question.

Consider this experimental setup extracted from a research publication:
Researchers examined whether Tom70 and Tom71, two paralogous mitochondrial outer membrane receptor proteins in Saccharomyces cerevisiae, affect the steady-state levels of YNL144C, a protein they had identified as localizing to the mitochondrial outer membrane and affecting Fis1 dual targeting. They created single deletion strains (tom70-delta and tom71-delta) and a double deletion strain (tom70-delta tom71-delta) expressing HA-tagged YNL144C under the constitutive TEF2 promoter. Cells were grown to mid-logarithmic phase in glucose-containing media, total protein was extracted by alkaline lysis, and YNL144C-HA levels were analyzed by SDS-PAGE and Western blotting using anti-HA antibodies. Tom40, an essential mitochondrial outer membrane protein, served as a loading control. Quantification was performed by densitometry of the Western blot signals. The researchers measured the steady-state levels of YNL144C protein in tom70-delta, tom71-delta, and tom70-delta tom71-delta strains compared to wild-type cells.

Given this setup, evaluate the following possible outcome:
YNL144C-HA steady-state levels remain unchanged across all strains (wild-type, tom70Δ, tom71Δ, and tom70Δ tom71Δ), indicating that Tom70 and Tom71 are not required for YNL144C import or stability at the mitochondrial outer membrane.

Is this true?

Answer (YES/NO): NO